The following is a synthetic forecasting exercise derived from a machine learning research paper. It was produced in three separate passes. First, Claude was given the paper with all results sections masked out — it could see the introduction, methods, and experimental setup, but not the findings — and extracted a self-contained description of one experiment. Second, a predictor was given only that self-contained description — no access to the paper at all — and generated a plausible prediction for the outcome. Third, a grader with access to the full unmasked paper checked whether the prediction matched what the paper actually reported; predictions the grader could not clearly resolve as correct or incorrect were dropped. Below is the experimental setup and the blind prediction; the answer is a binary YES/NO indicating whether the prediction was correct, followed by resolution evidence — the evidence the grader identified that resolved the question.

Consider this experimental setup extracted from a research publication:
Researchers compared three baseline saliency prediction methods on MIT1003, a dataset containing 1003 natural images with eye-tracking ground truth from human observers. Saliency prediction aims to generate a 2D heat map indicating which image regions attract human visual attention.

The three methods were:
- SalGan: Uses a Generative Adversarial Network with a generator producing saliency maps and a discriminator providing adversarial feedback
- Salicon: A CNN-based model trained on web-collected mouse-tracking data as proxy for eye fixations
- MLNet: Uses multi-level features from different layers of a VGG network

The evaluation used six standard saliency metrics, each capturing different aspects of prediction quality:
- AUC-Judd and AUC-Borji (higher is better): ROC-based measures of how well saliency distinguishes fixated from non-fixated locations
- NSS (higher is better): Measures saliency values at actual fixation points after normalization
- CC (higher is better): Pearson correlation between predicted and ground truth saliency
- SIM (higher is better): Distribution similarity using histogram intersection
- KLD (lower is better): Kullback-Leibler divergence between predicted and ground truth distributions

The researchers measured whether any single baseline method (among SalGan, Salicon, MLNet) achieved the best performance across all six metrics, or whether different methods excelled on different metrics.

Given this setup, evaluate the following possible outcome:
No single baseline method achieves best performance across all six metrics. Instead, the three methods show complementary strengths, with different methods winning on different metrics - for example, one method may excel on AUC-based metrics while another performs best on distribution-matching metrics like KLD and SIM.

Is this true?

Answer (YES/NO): YES